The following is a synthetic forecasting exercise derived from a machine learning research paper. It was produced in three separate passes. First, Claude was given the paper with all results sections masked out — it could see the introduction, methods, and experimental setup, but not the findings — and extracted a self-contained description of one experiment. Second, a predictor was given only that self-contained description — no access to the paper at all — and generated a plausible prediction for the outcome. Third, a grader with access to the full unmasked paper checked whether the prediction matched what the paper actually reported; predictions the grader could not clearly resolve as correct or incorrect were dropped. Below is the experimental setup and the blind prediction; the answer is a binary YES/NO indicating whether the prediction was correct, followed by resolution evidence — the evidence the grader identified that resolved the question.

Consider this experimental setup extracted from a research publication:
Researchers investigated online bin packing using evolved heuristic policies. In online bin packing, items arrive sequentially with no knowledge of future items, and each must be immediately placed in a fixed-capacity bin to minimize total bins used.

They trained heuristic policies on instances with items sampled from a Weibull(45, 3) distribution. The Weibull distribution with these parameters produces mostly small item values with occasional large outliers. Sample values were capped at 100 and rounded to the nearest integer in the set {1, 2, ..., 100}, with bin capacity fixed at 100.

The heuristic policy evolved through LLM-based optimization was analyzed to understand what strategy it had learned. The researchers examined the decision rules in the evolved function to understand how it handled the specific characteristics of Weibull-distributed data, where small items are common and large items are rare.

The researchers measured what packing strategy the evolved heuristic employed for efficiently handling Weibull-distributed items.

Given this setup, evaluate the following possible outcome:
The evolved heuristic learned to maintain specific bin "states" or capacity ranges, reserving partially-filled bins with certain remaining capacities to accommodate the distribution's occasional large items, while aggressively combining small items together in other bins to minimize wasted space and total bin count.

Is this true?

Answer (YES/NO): NO